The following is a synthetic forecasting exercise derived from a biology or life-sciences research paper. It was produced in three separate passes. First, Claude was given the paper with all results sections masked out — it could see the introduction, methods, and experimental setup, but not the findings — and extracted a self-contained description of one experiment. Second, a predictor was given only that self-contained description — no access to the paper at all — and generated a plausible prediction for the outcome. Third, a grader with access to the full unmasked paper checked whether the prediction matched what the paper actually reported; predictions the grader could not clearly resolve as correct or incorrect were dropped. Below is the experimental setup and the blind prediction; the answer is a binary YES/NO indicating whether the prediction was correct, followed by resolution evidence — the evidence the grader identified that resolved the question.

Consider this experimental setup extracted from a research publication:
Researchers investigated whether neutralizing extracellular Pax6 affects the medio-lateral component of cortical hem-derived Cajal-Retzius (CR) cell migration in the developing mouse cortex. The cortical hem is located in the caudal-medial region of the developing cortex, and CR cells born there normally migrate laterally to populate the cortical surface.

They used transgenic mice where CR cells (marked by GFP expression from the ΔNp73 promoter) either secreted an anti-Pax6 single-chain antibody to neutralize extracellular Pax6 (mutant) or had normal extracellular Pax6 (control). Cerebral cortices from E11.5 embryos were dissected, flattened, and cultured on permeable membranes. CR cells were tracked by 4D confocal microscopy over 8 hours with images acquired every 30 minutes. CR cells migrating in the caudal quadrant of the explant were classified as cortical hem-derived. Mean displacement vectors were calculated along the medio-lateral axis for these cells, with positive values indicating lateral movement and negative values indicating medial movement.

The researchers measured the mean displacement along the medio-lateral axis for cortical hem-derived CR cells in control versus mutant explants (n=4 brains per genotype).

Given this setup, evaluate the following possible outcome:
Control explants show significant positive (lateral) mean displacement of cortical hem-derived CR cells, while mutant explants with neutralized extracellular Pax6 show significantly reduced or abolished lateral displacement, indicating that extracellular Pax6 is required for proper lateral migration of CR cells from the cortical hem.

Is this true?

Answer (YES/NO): YES